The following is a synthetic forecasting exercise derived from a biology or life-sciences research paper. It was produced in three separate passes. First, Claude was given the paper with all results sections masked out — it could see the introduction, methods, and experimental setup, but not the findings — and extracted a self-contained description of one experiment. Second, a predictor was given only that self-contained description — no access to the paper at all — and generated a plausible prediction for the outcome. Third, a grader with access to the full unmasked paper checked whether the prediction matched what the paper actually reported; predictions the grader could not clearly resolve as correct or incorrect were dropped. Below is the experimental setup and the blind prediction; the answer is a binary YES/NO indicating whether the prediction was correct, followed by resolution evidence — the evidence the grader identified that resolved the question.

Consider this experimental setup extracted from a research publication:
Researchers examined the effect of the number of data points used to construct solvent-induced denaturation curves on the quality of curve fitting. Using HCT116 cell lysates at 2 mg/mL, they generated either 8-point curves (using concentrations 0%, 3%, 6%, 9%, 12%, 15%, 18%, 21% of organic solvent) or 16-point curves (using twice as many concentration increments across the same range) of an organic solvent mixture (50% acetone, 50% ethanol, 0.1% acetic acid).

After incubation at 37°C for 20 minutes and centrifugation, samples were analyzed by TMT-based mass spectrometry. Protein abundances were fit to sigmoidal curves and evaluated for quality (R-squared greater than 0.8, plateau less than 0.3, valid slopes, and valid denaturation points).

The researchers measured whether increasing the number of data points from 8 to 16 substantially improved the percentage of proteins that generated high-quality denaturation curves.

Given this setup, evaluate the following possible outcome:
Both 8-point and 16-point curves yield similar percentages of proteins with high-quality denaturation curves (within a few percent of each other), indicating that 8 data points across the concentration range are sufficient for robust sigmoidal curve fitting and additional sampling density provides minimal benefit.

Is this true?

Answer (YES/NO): YES